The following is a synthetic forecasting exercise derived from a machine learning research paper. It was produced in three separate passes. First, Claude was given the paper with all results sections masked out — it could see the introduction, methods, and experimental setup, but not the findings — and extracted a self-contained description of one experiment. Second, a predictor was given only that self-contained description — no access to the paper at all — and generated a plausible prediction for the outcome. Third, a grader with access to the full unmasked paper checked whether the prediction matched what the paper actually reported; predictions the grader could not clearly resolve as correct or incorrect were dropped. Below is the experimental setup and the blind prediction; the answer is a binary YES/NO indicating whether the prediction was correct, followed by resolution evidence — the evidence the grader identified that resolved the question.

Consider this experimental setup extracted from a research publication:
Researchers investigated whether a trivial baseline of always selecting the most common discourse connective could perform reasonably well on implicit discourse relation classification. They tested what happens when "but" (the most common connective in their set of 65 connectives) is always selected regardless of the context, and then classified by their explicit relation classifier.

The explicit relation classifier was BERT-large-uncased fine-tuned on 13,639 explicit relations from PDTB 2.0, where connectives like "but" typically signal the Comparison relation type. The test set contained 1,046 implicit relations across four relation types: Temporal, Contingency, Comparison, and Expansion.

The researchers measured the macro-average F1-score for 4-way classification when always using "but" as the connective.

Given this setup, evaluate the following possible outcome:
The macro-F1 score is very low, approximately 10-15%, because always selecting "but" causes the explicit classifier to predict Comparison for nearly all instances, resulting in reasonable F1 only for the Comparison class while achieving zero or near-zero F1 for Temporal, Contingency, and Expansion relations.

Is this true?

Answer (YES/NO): NO